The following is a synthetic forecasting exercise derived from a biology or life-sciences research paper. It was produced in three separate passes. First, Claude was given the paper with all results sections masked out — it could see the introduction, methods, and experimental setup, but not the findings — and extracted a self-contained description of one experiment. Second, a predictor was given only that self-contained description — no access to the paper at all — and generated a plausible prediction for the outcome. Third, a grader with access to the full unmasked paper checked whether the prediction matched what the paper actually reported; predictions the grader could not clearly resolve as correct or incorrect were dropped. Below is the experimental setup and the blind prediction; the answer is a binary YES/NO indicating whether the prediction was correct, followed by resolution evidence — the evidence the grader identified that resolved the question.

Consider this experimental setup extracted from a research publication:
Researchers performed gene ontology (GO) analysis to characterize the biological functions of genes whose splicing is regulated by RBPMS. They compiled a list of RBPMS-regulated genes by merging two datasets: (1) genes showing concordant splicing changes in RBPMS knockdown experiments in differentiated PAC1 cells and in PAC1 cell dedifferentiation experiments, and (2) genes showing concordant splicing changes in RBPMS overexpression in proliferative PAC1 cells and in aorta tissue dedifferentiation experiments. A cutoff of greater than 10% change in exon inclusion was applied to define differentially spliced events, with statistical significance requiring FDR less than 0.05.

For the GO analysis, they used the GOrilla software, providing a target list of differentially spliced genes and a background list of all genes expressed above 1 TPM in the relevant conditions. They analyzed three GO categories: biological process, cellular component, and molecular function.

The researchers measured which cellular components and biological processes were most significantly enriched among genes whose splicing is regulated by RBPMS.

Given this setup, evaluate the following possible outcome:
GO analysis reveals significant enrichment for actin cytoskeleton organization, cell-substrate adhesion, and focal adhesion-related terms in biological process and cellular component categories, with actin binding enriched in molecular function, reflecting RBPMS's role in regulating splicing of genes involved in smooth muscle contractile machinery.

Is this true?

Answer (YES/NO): NO